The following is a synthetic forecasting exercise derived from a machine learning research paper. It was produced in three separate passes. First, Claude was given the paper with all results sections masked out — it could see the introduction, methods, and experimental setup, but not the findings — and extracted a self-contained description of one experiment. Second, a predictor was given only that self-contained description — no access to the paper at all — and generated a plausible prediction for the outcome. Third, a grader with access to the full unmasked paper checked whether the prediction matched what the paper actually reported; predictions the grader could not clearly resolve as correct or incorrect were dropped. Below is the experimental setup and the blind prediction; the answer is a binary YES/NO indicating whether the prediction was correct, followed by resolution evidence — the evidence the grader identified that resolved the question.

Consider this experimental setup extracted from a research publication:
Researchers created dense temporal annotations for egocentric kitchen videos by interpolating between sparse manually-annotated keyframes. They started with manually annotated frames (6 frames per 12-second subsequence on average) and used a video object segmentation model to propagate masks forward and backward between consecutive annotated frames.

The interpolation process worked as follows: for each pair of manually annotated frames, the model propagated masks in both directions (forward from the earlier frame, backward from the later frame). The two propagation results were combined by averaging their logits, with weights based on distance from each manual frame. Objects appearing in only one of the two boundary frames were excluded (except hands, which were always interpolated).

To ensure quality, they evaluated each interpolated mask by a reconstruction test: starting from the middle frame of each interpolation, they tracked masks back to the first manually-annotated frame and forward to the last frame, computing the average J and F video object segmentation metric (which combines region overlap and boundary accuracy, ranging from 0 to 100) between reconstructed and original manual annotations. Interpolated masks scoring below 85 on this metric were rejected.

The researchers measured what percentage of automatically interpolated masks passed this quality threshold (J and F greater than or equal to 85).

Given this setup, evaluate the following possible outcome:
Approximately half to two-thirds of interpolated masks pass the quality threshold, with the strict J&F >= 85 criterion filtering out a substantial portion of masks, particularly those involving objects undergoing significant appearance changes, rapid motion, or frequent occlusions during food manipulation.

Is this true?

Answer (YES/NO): NO